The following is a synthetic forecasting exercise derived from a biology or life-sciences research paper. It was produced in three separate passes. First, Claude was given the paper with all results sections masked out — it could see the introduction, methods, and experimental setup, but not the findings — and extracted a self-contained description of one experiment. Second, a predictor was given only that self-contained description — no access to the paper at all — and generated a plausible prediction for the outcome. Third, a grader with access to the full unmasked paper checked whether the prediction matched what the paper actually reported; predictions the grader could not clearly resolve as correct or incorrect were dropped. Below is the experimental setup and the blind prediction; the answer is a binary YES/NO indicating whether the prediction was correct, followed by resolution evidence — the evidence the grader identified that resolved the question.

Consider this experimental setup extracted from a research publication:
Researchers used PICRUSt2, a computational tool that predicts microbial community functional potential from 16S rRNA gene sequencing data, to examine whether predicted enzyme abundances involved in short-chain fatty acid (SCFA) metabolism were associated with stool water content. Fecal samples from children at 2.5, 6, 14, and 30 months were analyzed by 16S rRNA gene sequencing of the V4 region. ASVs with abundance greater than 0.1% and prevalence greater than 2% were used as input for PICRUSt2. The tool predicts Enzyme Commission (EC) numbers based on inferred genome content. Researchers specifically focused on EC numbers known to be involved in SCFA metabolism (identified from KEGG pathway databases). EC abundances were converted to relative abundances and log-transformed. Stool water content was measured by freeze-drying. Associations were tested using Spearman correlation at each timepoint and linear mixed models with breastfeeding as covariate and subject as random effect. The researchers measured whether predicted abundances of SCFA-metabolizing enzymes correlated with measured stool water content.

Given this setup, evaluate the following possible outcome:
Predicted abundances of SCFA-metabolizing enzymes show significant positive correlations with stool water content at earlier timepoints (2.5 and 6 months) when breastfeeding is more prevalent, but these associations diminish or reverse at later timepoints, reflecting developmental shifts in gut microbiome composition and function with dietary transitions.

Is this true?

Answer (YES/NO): NO